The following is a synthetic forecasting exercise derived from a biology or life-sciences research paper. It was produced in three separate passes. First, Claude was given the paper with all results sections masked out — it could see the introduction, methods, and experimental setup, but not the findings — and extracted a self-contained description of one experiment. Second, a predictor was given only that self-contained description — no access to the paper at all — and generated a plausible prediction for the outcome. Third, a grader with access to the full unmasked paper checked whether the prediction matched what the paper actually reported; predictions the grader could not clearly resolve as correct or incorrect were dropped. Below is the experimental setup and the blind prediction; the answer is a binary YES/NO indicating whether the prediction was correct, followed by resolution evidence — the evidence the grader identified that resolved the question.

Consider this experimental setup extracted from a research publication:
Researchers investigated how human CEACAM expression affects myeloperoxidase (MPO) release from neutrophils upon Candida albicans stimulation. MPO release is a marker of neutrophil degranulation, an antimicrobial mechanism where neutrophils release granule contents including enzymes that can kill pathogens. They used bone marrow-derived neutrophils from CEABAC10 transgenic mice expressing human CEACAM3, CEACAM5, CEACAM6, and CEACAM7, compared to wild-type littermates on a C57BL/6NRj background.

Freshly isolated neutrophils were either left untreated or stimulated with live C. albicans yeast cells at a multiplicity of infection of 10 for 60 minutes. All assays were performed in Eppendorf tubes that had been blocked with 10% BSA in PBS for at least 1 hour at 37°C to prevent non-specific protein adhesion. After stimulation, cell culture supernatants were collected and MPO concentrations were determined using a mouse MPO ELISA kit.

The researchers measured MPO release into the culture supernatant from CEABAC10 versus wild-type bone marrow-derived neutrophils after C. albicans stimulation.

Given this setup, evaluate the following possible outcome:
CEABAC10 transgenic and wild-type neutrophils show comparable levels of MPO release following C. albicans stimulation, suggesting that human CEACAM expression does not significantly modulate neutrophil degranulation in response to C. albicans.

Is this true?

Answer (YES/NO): NO